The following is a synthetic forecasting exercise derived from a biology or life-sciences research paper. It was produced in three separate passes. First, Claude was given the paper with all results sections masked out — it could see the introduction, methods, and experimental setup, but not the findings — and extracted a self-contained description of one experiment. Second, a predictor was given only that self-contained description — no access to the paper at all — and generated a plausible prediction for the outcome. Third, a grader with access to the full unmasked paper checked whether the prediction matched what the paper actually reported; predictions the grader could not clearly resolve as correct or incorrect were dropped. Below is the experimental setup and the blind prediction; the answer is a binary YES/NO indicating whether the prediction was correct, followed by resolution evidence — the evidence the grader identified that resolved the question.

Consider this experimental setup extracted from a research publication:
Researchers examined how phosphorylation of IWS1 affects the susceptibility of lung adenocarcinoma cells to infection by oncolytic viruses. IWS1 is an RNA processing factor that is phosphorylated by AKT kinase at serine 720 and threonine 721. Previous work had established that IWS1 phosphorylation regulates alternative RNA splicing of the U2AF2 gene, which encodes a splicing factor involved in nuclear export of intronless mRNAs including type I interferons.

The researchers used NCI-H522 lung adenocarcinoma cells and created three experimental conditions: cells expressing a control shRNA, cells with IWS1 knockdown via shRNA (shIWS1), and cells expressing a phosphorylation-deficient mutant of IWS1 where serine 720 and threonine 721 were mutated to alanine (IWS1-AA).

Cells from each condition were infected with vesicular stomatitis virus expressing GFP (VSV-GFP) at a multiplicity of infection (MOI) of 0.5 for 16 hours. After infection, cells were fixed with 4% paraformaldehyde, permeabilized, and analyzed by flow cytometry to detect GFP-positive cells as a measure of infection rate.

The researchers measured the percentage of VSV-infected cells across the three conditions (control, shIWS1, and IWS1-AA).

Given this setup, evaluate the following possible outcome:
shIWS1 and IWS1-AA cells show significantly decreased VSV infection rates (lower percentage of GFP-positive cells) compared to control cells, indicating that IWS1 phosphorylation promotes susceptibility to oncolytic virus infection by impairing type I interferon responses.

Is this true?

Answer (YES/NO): NO